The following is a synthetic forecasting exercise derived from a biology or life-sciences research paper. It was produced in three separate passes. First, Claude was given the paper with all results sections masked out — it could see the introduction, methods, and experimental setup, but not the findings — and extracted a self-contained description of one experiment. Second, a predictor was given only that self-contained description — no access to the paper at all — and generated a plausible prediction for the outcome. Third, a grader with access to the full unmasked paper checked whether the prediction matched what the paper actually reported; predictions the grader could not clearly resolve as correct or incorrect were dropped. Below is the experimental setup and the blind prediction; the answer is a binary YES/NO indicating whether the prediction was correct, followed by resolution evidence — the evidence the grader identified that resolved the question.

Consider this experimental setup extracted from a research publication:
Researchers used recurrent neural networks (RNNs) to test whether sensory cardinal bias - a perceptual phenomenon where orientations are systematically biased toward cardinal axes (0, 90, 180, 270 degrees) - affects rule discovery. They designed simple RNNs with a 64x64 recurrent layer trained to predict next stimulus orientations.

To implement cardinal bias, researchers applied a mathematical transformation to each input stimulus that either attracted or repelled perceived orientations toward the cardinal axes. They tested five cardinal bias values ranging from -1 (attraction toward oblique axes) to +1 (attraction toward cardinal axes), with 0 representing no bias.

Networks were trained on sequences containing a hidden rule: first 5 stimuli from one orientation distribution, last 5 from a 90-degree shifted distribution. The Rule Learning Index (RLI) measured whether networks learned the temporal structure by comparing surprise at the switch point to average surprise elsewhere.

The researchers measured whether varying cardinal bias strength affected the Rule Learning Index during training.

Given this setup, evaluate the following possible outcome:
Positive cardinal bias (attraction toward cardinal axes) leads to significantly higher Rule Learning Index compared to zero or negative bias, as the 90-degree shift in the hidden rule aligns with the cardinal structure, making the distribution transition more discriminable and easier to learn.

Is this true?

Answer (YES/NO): NO